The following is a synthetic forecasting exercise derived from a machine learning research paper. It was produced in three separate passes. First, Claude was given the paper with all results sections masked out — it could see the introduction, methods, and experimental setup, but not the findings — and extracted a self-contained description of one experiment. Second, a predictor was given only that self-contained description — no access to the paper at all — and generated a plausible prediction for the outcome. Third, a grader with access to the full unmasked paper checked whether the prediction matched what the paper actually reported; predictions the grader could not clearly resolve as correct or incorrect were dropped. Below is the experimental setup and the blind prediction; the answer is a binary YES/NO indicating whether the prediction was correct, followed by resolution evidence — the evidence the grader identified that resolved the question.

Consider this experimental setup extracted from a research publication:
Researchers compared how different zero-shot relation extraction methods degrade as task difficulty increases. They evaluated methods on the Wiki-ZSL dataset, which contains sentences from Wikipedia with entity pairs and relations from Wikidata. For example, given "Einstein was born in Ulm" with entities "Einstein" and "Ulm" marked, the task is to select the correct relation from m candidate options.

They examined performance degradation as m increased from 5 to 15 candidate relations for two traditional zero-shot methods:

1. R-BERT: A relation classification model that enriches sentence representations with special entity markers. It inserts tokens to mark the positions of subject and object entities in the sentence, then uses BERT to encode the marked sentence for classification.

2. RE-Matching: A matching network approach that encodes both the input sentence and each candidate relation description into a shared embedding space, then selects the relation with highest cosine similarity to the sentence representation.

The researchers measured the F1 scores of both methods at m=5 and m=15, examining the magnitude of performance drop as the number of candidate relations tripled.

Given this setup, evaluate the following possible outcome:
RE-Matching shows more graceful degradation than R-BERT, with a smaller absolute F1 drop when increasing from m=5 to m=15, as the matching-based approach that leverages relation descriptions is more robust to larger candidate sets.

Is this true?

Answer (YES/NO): YES